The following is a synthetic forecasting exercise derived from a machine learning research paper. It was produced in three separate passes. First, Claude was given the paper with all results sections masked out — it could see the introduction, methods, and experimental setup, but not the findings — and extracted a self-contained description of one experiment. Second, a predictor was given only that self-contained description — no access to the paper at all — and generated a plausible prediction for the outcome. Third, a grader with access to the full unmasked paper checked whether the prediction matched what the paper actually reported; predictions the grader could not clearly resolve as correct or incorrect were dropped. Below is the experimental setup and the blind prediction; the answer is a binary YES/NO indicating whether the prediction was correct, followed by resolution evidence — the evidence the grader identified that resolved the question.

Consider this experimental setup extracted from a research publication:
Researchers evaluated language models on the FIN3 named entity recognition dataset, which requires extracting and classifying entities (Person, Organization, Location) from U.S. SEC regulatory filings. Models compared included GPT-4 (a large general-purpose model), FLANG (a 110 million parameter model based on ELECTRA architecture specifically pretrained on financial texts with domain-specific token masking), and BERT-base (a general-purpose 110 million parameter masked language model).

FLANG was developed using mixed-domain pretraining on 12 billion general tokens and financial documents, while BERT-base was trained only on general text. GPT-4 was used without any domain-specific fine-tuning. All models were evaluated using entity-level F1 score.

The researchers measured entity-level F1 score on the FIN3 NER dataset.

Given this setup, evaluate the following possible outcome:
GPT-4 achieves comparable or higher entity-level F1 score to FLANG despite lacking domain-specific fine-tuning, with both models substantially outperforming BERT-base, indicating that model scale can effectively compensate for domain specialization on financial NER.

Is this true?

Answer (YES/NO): NO